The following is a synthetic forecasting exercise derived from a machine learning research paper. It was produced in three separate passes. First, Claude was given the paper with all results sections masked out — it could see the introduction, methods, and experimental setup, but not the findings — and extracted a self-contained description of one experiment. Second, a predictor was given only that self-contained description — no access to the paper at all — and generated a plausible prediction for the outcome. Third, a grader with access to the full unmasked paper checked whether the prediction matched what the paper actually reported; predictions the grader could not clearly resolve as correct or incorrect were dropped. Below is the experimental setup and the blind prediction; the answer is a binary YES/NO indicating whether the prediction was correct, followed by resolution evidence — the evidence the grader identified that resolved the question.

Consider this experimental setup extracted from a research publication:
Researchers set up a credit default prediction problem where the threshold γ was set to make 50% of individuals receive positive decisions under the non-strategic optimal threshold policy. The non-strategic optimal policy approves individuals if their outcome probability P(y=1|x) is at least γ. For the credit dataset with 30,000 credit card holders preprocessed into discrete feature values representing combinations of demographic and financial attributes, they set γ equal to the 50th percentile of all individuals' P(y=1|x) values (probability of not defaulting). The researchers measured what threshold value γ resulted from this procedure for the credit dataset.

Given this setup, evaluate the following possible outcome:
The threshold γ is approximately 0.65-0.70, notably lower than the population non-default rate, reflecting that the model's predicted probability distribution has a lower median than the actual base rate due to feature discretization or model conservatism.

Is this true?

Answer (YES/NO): NO